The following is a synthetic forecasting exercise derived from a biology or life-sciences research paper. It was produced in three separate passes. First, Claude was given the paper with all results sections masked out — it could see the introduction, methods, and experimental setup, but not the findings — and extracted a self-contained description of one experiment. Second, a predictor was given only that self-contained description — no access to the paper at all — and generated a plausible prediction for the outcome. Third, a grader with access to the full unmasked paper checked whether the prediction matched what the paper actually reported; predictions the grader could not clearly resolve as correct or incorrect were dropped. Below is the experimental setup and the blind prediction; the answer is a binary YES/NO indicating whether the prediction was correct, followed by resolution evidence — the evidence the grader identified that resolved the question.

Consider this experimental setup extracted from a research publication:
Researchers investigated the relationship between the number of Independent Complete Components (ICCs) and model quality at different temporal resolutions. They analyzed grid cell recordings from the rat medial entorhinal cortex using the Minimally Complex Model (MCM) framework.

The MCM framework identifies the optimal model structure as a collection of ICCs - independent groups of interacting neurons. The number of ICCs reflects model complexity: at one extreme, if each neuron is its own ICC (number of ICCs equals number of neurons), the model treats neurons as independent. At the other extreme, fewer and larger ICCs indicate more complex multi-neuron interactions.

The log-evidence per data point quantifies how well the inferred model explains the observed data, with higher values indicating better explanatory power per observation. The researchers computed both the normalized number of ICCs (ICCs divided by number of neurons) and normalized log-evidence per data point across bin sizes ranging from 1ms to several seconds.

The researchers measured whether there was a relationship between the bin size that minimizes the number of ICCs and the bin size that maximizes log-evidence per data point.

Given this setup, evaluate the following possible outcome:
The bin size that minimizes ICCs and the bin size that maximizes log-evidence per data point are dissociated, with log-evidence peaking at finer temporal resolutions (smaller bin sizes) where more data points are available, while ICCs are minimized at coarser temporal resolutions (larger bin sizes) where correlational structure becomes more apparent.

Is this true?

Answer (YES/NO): NO